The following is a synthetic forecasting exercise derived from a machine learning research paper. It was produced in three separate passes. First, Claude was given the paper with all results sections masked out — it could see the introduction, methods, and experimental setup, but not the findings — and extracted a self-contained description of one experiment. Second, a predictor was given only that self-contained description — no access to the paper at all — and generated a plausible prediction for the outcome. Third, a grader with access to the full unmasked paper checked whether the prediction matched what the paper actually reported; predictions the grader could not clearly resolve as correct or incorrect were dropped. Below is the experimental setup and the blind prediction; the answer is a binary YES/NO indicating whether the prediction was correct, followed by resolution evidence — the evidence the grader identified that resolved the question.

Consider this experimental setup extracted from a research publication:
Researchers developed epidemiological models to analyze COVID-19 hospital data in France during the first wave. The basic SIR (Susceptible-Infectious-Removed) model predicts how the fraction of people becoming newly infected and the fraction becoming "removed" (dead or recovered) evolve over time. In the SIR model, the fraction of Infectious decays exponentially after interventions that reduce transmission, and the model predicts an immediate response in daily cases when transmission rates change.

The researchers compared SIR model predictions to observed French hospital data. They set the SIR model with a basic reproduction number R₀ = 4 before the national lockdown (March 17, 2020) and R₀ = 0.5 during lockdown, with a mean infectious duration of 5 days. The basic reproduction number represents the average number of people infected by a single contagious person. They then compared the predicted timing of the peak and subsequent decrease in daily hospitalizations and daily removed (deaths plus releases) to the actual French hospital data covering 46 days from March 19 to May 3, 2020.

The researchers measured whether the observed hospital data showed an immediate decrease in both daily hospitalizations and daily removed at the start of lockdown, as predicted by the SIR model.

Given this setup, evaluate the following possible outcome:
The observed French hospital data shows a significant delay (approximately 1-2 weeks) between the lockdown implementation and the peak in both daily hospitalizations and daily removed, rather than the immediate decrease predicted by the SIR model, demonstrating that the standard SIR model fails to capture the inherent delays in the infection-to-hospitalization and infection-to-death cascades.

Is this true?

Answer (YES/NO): NO